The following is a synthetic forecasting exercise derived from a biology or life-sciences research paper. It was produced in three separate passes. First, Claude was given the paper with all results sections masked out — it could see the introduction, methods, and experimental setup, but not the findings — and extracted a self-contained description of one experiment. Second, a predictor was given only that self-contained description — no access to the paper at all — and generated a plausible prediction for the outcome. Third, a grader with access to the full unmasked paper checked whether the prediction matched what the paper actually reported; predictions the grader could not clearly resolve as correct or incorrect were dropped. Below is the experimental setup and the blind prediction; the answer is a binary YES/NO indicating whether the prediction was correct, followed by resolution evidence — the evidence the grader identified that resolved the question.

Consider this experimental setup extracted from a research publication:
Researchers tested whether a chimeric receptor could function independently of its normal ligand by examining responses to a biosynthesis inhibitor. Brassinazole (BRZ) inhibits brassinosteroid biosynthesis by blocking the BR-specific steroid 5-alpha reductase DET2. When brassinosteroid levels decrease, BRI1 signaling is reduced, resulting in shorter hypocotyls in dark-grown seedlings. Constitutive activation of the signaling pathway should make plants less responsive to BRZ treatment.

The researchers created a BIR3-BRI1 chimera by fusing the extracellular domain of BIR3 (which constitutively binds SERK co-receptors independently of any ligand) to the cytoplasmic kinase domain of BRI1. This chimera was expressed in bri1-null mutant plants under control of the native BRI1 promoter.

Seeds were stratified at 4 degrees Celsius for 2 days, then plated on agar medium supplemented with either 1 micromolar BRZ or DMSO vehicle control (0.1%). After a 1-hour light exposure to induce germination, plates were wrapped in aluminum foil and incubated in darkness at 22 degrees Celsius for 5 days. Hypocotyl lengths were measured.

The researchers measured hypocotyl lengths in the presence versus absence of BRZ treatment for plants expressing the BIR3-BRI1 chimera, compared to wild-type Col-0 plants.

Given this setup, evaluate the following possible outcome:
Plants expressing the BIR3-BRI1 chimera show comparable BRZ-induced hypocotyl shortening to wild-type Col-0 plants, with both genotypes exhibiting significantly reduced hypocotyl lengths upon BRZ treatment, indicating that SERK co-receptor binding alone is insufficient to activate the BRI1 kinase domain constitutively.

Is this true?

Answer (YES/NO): NO